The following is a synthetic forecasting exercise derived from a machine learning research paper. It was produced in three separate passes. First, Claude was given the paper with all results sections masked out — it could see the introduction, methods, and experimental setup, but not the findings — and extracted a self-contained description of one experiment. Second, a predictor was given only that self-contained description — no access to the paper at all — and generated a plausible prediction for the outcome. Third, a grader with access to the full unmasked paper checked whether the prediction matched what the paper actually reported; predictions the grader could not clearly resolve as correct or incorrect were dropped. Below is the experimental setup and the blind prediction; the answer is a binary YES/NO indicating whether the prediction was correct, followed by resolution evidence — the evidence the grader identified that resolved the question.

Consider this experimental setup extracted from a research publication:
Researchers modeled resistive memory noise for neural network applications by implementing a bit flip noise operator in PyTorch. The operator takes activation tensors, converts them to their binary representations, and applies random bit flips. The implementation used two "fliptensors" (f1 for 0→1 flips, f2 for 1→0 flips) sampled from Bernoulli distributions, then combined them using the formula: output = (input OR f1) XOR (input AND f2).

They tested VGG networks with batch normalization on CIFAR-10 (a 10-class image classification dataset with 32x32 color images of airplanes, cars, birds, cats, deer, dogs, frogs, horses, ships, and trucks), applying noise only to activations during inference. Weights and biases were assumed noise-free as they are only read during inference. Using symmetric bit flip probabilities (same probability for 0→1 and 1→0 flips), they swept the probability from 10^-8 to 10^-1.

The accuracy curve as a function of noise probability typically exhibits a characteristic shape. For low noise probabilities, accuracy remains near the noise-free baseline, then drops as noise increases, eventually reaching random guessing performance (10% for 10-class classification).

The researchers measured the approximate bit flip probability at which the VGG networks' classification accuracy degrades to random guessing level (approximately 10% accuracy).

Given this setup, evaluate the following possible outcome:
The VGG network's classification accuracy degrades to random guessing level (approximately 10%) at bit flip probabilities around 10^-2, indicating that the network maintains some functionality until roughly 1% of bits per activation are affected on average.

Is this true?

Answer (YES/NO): NO